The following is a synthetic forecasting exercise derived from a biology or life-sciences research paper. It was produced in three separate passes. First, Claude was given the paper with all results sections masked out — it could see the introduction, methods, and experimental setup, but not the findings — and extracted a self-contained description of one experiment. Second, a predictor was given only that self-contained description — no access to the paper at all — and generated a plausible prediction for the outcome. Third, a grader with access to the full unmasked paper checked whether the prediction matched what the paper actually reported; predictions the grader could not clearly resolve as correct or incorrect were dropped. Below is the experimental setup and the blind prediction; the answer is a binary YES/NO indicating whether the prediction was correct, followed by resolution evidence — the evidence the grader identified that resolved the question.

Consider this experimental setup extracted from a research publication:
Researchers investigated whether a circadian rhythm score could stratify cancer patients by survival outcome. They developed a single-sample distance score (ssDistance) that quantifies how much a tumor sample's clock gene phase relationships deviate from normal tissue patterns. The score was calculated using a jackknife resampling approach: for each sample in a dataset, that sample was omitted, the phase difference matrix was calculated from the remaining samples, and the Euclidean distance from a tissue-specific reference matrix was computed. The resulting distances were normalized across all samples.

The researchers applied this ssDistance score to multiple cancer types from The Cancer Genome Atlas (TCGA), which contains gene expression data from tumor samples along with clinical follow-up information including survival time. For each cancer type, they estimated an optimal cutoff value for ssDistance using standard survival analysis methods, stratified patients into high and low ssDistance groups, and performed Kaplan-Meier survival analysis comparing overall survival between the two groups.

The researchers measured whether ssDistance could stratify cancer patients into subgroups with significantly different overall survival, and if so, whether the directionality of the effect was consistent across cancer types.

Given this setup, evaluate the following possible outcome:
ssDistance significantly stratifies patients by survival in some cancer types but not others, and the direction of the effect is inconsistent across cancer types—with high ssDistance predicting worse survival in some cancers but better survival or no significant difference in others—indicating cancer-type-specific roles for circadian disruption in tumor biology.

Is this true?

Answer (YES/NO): YES